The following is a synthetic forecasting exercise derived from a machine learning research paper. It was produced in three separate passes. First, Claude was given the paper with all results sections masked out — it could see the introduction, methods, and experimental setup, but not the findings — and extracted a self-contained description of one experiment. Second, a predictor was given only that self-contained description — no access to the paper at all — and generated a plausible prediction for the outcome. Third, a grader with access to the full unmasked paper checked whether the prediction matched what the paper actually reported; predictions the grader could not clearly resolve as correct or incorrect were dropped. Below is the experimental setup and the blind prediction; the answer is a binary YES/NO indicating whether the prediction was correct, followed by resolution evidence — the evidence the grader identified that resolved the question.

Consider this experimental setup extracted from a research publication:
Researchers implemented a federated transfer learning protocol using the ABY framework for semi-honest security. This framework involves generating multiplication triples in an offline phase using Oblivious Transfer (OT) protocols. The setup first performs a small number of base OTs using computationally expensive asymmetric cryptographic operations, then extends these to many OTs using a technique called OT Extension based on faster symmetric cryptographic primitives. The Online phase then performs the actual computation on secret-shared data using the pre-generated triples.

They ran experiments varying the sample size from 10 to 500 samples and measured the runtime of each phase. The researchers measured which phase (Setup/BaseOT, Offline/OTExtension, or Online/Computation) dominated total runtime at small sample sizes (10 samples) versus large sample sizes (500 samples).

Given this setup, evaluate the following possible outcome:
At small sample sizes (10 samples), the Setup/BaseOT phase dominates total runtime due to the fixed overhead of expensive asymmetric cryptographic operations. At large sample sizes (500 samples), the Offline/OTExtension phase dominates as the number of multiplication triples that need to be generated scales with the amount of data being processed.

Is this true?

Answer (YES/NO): YES